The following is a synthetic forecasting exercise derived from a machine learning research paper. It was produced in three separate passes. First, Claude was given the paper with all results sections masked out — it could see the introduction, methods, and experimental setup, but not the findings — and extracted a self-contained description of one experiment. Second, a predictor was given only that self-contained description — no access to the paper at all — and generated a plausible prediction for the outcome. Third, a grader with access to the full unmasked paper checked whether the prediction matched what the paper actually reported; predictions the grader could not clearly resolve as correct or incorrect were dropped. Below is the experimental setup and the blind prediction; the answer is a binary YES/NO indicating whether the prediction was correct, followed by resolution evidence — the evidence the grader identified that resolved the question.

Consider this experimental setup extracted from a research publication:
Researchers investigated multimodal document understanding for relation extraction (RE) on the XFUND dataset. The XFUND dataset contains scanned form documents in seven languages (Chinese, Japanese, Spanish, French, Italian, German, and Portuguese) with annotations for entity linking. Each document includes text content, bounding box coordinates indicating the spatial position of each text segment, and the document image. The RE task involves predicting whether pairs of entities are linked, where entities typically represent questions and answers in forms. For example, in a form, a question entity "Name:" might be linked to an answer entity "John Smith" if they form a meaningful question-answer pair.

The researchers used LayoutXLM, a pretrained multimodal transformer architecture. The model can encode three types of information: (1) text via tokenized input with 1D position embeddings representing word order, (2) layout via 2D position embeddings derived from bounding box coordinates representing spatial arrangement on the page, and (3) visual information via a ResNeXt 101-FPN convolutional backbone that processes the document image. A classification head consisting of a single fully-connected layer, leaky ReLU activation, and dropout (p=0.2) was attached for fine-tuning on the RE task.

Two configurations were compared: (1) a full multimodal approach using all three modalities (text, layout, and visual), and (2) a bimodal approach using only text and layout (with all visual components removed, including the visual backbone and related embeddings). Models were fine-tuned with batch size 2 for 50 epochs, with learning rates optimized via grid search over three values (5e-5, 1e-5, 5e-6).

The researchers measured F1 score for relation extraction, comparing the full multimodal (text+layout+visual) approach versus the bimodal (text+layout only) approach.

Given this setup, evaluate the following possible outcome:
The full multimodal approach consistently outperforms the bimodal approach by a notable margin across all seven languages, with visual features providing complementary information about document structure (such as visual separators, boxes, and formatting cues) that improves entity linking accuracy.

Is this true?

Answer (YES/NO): NO